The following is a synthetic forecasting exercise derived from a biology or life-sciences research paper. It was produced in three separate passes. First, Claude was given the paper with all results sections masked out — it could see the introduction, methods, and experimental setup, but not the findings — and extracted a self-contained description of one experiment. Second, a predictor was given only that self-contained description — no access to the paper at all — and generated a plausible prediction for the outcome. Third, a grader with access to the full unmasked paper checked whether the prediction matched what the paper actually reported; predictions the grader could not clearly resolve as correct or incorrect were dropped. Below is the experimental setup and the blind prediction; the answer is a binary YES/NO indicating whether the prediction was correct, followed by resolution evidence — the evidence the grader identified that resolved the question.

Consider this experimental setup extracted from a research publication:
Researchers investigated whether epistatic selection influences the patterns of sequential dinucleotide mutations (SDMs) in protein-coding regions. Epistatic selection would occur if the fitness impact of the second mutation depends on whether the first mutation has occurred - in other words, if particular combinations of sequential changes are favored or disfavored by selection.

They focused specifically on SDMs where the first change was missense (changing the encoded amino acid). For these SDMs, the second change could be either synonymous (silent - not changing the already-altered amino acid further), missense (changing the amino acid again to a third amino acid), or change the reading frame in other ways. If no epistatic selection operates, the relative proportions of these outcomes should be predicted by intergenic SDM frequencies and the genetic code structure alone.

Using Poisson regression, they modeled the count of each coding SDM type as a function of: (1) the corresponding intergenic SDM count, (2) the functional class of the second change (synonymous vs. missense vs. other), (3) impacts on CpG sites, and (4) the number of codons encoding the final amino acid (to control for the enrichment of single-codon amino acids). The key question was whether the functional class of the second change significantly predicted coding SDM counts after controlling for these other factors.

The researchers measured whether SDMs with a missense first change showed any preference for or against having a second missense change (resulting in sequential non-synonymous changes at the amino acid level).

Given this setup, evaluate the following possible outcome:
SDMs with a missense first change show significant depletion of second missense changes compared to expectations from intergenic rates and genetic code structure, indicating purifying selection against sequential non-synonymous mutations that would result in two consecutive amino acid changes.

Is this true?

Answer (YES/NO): YES